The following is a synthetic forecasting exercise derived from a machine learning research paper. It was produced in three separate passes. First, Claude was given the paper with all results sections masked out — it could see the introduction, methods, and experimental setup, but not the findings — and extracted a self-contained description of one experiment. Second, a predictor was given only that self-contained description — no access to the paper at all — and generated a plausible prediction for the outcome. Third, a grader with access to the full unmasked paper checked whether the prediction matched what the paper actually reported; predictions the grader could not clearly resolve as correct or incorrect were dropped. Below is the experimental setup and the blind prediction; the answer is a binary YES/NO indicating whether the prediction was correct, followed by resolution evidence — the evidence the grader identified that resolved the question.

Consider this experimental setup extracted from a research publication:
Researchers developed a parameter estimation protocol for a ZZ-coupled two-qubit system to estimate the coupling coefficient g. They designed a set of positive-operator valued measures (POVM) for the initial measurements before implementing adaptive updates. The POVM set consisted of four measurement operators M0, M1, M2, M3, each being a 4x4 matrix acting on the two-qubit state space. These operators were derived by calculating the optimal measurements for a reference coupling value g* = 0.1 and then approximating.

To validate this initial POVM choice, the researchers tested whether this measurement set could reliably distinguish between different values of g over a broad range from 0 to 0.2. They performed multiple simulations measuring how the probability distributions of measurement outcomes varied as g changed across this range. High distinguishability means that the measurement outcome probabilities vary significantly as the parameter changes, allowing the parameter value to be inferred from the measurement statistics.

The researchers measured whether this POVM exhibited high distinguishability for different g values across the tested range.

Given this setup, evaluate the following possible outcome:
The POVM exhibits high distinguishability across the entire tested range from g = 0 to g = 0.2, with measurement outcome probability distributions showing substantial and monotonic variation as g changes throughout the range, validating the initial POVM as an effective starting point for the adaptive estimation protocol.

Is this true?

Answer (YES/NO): NO